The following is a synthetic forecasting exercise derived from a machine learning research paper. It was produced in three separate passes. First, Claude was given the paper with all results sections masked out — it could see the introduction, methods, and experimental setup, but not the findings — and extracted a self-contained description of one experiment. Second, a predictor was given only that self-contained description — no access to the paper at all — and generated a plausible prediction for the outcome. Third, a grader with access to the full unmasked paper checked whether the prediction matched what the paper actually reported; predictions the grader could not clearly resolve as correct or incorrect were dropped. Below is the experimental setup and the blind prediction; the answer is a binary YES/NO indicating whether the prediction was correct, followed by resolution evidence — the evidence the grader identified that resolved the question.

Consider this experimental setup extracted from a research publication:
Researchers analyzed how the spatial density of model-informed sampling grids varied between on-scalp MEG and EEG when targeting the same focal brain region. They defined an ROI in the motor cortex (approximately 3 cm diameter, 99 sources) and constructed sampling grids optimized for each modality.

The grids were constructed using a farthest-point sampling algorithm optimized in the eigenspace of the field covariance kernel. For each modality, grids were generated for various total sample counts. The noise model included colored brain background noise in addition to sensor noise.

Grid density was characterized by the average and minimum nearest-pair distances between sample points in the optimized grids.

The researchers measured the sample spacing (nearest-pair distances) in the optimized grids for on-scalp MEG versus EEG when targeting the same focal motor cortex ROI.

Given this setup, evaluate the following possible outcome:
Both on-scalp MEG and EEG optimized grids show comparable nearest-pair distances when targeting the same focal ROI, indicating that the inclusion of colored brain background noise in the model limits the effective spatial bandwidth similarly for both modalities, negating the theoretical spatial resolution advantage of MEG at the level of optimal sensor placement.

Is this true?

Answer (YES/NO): NO